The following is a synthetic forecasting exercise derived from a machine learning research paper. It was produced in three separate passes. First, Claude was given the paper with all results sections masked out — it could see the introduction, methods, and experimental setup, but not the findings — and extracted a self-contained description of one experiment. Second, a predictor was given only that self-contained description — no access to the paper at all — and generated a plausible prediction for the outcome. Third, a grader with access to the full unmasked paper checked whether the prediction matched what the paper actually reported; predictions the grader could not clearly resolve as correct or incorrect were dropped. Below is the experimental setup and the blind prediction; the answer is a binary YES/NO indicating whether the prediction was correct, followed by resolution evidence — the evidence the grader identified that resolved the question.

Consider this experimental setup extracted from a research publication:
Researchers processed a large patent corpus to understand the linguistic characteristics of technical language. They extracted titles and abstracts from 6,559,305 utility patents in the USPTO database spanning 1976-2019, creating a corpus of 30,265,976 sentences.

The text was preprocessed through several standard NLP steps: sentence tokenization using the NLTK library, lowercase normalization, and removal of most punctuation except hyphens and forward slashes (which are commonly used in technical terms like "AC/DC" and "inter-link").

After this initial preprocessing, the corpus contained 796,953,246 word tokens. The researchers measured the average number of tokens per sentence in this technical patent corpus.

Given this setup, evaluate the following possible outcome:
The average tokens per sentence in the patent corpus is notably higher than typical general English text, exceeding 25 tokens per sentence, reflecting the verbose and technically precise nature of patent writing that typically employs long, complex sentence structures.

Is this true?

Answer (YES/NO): YES